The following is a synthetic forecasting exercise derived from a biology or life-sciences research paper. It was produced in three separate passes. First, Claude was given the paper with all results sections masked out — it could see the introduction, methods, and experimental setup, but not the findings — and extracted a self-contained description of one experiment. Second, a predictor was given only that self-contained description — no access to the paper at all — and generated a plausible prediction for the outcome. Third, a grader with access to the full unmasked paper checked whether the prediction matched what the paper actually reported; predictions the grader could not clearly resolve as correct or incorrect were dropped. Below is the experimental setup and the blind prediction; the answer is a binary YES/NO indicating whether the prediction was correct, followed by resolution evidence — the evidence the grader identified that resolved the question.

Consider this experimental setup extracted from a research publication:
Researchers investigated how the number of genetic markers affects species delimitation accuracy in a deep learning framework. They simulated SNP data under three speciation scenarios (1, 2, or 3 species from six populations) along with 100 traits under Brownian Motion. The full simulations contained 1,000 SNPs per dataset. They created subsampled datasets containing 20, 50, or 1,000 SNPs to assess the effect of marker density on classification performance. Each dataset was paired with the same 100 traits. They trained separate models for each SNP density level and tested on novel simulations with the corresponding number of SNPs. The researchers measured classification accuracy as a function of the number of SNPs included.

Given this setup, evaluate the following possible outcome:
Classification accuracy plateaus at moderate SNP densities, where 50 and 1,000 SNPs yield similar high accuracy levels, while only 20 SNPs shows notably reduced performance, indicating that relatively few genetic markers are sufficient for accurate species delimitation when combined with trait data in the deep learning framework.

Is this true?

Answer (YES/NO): NO